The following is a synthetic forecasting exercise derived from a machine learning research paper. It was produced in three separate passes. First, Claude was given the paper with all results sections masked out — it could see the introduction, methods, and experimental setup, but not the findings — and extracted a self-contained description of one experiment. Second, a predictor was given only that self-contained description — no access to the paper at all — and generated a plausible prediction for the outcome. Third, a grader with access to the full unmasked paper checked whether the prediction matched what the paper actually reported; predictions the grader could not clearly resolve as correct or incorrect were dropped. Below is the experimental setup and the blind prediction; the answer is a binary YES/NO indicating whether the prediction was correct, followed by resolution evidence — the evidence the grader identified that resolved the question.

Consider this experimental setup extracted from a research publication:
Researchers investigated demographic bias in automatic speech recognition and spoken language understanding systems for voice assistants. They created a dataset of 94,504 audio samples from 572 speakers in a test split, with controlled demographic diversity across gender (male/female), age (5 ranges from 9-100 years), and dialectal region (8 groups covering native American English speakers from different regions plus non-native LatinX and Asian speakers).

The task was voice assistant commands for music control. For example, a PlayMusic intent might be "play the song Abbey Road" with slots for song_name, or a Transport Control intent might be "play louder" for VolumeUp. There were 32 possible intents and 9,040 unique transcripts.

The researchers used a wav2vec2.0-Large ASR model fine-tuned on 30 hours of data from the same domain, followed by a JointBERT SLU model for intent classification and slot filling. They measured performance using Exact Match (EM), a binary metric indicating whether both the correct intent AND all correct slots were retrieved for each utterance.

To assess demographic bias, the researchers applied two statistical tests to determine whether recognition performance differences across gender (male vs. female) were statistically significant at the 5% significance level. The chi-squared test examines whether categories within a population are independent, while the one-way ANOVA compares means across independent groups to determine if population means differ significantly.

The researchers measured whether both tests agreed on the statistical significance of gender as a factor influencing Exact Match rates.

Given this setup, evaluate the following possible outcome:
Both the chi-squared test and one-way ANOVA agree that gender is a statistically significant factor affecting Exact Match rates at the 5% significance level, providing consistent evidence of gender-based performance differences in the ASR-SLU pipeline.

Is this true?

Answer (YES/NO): NO